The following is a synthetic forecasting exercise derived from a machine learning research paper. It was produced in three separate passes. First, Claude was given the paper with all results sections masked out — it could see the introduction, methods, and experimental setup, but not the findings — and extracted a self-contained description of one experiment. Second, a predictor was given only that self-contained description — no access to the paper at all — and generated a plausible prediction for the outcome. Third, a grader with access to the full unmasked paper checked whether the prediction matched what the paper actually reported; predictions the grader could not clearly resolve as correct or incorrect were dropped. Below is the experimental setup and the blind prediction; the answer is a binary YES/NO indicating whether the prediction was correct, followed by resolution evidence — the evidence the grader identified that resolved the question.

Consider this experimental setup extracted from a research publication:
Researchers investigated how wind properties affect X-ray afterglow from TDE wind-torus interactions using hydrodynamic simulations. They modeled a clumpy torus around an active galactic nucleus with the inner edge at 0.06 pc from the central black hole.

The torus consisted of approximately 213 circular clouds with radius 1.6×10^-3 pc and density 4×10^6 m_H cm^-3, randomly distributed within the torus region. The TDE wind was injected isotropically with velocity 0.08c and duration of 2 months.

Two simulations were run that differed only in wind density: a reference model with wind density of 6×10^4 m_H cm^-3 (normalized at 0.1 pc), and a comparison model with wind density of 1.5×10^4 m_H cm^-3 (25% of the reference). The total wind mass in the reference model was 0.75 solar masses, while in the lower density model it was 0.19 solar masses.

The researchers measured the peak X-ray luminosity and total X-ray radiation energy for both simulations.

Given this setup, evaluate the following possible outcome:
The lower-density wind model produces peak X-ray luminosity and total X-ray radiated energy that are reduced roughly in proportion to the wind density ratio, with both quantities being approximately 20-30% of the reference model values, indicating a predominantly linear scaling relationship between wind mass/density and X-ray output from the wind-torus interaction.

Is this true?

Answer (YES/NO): NO